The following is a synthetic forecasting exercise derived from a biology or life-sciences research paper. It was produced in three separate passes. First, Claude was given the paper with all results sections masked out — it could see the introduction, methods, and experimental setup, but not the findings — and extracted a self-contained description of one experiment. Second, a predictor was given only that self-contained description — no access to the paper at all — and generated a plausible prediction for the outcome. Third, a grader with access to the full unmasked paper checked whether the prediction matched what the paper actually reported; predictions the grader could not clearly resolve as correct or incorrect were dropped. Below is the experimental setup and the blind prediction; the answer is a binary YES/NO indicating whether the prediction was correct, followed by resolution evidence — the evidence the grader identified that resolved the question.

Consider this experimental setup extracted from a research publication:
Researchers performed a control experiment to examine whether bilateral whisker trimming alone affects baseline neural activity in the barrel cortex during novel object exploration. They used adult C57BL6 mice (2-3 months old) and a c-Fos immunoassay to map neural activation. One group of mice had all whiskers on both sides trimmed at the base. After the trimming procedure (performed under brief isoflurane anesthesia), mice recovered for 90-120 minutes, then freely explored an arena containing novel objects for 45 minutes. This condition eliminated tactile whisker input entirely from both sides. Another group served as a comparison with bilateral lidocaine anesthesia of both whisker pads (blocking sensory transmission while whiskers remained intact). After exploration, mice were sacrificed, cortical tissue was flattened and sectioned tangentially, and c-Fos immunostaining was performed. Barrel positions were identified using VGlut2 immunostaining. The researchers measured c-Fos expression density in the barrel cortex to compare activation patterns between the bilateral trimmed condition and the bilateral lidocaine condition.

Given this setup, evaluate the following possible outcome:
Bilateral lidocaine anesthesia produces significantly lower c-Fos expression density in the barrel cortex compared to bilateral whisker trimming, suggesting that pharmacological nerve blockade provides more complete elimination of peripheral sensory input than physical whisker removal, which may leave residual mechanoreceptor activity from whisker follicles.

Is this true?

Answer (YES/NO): YES